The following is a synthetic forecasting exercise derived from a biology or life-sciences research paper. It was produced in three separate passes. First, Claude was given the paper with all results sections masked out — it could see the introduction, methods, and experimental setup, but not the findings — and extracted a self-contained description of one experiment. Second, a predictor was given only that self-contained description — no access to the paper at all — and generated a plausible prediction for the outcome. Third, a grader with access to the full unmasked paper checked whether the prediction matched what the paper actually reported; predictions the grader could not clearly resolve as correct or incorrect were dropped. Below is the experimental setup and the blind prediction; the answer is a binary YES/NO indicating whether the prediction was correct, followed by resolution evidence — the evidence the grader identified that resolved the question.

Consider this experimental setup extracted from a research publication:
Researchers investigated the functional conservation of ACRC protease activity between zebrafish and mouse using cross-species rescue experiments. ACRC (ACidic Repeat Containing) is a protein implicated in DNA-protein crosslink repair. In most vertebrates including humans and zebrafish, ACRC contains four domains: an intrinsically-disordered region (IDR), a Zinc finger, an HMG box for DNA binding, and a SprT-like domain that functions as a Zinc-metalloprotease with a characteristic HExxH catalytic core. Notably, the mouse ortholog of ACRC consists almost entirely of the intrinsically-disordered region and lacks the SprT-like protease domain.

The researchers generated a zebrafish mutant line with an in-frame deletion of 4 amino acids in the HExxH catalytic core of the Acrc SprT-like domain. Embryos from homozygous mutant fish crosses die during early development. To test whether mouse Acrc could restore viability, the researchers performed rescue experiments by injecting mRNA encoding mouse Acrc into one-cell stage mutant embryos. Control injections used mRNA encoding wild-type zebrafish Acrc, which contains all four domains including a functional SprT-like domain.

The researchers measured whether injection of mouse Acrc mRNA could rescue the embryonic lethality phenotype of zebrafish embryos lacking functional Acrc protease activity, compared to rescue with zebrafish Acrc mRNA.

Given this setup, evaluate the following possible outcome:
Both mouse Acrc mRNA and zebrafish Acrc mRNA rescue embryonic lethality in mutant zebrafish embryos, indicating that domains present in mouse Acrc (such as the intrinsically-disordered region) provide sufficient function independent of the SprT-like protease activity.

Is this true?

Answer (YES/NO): NO